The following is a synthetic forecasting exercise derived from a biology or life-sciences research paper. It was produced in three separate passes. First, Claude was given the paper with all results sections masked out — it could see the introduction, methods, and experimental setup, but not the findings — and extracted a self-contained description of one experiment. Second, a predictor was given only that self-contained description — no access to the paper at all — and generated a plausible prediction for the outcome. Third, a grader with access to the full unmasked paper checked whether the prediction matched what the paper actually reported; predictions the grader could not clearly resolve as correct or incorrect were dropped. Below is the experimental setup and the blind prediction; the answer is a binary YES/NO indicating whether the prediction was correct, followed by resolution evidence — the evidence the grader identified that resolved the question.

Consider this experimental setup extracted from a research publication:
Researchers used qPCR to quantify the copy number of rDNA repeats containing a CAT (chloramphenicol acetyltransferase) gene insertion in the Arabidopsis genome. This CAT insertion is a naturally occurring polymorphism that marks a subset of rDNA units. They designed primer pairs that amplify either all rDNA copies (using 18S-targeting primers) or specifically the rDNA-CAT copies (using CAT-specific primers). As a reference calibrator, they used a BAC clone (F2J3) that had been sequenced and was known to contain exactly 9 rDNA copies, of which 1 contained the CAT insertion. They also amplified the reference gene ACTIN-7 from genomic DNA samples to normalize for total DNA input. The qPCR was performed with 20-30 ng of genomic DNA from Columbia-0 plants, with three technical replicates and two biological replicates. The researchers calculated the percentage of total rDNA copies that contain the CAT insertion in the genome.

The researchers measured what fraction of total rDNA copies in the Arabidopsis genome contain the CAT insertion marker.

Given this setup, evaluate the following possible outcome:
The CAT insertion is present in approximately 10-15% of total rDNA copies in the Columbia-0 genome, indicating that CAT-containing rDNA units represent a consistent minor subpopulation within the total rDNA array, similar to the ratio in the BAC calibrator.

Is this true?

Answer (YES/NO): NO